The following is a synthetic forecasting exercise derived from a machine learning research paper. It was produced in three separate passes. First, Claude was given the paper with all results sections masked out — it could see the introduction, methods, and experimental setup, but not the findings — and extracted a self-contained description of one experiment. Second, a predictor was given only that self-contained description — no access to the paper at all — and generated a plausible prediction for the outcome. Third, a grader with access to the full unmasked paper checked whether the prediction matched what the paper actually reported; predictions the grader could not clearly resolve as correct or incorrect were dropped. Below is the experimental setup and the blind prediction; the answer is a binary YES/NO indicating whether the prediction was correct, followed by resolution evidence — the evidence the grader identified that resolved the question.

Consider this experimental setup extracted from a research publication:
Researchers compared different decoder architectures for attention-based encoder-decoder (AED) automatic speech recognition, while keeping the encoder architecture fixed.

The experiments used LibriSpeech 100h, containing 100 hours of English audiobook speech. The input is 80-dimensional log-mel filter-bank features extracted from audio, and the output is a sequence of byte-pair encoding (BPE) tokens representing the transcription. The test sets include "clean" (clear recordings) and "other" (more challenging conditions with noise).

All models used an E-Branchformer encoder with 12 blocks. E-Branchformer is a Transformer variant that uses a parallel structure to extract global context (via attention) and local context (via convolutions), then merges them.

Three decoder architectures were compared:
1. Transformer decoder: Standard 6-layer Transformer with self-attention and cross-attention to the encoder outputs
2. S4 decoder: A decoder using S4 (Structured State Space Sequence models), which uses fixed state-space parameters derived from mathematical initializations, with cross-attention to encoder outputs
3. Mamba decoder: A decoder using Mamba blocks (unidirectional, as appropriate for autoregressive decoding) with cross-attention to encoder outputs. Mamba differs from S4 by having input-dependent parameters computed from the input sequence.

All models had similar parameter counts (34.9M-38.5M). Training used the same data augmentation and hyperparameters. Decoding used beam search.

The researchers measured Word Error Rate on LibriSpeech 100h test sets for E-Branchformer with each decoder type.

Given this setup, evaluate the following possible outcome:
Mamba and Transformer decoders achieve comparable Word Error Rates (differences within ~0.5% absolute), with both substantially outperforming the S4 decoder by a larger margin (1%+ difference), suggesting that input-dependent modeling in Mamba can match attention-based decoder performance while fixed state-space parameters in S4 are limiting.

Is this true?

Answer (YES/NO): NO